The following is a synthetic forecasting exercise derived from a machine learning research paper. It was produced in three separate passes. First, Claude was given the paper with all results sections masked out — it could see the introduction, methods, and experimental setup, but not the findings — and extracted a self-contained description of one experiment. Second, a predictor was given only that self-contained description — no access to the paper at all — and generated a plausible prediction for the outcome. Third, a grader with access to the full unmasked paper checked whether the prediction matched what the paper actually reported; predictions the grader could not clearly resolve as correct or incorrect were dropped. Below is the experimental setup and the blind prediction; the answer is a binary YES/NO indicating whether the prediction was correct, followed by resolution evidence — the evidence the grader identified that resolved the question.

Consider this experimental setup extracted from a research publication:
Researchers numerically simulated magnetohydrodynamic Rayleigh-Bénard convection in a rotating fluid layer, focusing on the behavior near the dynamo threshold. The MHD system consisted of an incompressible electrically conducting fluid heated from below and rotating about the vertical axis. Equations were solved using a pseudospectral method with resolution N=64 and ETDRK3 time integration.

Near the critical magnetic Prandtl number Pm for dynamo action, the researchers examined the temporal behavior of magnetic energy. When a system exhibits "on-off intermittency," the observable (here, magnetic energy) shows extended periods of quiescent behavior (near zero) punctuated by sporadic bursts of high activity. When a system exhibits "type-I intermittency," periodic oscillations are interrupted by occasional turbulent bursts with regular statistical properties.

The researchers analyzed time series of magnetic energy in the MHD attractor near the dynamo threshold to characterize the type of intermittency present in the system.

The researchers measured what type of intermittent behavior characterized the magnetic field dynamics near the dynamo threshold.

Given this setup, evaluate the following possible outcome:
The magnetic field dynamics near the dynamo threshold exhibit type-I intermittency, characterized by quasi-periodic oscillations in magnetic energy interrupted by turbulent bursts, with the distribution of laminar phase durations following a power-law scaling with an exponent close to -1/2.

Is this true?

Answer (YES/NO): NO